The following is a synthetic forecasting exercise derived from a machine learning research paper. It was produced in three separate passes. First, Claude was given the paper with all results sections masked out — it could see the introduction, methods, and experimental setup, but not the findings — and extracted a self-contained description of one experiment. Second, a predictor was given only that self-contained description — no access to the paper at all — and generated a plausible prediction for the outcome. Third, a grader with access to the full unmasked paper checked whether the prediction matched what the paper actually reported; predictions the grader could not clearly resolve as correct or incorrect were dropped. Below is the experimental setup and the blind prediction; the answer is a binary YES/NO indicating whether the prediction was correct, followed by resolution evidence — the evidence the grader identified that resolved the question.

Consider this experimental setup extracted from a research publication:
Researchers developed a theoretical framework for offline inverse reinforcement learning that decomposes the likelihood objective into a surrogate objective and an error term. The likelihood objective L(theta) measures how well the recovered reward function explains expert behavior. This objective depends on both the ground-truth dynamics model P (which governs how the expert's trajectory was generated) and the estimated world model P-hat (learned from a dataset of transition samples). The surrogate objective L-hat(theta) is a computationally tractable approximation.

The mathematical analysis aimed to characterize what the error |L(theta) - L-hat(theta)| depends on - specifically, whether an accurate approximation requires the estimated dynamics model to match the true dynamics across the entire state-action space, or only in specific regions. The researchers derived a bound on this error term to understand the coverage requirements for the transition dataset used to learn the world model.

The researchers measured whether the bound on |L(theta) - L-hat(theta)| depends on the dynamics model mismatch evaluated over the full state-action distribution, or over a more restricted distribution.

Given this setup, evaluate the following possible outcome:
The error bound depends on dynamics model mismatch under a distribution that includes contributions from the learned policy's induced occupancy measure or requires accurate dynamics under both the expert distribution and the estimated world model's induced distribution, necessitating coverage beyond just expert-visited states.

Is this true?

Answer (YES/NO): NO